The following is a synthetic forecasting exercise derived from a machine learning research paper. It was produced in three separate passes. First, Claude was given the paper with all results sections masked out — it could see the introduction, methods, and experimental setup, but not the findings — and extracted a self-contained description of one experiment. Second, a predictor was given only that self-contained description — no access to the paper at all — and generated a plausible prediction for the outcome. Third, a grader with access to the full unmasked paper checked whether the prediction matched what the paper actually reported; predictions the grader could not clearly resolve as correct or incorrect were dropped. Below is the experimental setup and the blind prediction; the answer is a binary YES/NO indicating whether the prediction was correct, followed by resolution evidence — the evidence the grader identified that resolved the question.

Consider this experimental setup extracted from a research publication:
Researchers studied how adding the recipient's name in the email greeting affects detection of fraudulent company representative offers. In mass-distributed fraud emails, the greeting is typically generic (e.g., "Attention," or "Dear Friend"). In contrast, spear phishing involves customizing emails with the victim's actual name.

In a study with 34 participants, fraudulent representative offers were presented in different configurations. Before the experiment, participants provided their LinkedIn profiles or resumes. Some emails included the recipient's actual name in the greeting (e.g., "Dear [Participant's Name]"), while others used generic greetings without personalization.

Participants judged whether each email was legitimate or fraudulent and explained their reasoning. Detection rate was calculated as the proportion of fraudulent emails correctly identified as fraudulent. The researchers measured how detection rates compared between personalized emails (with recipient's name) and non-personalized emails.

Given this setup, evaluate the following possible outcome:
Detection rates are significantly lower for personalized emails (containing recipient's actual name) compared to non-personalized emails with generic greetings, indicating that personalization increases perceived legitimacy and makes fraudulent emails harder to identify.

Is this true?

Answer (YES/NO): YES